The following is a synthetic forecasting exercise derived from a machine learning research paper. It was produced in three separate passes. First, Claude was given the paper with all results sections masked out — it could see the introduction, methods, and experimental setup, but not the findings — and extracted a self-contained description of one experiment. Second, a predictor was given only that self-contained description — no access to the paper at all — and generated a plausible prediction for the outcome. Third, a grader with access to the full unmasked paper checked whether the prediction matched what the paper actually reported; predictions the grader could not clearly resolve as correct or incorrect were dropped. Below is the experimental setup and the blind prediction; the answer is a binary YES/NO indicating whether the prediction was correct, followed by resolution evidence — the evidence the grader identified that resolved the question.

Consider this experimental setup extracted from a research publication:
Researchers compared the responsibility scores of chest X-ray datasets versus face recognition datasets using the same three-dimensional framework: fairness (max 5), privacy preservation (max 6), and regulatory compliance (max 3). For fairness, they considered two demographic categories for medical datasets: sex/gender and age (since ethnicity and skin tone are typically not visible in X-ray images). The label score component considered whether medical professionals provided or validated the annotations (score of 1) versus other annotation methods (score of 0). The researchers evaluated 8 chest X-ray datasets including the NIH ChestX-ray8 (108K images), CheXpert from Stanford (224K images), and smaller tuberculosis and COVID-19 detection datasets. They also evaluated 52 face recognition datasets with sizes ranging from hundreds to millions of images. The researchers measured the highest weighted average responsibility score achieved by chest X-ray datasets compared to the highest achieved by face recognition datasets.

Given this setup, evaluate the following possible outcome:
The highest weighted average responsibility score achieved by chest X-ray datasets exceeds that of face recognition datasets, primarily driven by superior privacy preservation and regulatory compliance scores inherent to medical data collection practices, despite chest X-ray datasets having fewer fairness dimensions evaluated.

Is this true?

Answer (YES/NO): NO